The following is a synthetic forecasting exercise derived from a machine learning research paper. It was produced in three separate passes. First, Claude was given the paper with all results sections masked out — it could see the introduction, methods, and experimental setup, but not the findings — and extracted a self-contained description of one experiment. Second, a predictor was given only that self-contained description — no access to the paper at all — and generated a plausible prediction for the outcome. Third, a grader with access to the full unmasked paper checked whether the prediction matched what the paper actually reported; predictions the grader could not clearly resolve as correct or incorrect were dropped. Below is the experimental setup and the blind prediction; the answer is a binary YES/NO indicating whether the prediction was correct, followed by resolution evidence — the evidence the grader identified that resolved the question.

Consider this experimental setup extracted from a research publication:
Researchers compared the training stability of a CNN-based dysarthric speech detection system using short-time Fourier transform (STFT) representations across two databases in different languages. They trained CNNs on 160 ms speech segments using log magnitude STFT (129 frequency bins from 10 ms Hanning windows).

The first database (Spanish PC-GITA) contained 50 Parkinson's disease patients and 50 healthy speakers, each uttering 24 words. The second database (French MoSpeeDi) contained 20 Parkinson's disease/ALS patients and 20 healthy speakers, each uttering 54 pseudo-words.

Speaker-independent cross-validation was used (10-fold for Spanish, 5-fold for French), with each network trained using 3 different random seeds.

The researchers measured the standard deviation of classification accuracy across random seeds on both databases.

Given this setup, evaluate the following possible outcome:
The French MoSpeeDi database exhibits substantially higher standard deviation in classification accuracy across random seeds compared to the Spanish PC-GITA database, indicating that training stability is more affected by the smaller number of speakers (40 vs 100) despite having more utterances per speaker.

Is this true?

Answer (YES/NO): NO